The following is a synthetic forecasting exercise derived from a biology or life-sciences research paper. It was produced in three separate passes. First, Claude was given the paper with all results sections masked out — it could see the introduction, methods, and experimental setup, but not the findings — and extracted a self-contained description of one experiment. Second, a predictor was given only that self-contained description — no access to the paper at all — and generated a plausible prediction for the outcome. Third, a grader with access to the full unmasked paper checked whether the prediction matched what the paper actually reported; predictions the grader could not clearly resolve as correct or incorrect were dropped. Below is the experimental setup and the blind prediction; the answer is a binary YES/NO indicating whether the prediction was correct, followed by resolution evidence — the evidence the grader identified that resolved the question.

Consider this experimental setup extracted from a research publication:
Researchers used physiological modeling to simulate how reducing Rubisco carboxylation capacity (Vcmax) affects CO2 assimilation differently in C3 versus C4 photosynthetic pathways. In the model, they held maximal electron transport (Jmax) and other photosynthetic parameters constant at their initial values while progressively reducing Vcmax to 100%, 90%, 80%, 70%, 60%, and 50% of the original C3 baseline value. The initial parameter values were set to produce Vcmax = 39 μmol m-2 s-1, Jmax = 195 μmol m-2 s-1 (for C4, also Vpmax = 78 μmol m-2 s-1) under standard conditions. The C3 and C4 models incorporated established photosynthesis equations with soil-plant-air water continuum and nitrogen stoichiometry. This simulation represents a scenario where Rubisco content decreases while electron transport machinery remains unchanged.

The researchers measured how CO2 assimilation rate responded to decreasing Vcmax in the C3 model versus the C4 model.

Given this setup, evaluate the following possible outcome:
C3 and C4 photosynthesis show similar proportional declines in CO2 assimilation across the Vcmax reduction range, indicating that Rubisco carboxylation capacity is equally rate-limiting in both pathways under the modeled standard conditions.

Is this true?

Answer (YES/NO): NO